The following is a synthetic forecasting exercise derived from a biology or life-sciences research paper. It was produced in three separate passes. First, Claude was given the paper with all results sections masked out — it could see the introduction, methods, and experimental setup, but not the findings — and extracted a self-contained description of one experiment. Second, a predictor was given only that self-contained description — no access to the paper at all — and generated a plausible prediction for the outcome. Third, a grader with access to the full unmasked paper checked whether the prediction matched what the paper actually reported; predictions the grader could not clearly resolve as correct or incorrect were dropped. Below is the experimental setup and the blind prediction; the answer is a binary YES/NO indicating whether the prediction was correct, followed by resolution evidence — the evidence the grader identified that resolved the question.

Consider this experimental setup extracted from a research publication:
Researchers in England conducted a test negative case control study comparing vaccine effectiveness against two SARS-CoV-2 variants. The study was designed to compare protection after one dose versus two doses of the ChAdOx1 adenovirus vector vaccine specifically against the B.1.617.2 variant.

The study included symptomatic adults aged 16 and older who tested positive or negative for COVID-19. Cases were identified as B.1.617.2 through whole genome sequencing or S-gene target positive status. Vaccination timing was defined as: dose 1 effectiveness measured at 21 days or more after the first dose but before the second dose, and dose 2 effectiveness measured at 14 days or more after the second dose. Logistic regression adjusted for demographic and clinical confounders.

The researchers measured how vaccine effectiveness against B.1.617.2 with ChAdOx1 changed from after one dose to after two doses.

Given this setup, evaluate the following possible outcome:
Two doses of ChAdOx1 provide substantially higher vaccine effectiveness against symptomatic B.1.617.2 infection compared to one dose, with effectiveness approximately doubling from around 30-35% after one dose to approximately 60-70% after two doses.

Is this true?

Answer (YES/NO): YES